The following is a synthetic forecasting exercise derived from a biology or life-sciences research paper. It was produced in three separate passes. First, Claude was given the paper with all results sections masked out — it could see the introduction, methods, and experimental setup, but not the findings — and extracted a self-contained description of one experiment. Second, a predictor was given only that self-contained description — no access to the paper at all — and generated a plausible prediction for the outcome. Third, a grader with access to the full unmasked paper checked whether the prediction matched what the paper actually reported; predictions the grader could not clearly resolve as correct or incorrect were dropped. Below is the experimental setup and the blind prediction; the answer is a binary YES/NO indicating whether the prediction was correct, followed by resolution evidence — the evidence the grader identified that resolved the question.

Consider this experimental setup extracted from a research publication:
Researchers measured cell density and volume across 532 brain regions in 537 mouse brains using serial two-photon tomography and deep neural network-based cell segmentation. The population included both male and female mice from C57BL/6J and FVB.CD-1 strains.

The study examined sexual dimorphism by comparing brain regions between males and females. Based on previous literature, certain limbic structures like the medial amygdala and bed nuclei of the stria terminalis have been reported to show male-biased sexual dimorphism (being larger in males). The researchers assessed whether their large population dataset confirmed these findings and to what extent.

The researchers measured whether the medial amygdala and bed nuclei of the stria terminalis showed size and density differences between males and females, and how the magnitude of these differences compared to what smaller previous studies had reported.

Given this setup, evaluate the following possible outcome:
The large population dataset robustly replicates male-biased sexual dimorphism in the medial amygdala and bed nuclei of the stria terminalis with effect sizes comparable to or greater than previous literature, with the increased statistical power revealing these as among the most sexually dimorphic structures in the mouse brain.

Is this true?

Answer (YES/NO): NO